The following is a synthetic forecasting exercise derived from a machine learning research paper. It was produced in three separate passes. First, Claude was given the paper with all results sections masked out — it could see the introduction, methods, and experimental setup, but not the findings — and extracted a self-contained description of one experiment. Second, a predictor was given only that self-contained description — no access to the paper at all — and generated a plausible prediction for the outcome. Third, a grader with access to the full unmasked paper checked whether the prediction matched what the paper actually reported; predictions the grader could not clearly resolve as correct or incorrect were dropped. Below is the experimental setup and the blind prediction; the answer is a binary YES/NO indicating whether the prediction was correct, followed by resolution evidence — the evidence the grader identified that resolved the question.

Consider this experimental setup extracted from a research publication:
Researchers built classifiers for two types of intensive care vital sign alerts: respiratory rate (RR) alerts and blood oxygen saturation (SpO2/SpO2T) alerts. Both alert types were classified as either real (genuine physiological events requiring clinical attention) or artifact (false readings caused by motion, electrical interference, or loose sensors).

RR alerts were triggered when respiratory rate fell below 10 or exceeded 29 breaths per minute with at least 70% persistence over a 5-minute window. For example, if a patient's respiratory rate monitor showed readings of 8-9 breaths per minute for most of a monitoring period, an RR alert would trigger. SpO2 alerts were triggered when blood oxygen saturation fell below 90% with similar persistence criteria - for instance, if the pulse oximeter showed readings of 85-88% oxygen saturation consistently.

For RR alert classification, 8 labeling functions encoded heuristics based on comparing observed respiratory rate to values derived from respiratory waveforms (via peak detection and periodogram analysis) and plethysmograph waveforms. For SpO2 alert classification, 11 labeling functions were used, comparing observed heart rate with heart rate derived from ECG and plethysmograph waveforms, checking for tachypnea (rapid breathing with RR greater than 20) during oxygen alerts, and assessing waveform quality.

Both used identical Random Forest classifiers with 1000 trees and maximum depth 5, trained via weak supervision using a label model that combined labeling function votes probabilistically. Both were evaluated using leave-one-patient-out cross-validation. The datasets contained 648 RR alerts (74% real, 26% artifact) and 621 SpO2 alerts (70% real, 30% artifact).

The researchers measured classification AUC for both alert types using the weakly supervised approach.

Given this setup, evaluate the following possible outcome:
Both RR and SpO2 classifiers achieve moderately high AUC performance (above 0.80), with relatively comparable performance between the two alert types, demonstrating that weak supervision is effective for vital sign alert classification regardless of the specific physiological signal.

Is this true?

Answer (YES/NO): YES